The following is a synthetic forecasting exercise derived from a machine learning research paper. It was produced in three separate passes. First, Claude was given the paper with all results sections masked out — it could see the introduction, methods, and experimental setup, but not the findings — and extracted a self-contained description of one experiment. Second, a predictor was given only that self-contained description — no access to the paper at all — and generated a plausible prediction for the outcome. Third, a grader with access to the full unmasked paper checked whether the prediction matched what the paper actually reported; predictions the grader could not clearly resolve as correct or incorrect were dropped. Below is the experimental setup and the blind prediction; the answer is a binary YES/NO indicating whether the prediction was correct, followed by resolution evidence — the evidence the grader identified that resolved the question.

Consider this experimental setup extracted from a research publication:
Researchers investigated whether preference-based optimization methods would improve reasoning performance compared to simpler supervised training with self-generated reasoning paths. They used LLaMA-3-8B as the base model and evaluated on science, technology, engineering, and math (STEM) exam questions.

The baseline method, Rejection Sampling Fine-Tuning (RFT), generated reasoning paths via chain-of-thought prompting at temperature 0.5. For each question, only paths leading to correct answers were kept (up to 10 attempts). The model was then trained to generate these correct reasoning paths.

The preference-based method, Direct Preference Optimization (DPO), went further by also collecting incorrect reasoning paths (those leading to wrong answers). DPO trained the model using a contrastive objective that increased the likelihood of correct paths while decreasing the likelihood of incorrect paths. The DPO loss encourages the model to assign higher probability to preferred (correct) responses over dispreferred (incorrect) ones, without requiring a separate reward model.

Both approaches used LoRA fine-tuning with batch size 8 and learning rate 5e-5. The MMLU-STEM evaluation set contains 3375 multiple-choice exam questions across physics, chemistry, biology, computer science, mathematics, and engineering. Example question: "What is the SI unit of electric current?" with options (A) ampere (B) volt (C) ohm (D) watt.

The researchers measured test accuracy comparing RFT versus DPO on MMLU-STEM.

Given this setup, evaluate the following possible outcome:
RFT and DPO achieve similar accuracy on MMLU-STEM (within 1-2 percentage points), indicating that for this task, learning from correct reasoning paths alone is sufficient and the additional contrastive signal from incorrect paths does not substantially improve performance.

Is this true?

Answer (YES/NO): NO